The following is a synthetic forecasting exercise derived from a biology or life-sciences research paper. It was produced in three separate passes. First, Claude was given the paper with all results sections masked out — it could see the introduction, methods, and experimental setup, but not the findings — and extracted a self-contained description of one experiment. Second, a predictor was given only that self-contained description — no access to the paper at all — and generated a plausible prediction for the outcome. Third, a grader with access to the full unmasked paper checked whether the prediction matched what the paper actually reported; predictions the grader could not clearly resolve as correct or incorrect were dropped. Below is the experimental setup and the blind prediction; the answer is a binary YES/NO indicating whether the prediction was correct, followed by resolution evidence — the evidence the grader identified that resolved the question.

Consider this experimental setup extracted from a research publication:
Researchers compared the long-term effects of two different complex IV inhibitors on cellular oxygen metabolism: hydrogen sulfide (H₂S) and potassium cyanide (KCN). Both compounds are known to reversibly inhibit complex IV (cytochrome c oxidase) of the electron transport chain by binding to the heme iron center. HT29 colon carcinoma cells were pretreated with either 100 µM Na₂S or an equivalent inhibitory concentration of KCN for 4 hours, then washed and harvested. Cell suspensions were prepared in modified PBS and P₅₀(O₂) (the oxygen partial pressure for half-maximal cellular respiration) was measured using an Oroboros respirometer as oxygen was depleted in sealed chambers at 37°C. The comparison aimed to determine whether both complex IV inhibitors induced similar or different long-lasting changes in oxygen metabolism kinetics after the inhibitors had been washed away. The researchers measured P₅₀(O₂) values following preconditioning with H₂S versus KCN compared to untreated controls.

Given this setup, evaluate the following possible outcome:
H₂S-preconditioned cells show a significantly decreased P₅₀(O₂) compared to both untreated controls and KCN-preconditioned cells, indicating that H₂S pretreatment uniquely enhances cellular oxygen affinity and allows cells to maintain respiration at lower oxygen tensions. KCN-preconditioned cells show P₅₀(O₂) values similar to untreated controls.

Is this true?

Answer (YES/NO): NO